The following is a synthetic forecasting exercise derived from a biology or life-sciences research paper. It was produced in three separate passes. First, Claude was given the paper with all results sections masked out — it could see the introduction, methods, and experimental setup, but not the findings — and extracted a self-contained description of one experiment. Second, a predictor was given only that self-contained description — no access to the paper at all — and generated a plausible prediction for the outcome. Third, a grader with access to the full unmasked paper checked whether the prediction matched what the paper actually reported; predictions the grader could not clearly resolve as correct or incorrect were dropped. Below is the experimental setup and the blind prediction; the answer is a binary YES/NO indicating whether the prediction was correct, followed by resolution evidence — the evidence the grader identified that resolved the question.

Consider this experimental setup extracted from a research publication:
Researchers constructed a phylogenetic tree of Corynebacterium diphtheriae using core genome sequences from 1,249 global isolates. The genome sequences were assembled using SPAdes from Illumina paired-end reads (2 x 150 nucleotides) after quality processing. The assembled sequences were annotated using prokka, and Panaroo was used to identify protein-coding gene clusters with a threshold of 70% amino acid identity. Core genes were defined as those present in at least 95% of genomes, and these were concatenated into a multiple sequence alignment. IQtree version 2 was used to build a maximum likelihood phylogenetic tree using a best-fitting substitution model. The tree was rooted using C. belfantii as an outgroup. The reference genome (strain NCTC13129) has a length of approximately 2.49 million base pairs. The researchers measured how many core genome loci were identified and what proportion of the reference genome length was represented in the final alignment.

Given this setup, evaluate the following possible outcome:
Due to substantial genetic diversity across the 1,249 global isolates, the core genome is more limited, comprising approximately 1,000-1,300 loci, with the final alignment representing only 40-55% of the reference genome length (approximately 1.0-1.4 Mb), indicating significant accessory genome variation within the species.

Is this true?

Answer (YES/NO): NO